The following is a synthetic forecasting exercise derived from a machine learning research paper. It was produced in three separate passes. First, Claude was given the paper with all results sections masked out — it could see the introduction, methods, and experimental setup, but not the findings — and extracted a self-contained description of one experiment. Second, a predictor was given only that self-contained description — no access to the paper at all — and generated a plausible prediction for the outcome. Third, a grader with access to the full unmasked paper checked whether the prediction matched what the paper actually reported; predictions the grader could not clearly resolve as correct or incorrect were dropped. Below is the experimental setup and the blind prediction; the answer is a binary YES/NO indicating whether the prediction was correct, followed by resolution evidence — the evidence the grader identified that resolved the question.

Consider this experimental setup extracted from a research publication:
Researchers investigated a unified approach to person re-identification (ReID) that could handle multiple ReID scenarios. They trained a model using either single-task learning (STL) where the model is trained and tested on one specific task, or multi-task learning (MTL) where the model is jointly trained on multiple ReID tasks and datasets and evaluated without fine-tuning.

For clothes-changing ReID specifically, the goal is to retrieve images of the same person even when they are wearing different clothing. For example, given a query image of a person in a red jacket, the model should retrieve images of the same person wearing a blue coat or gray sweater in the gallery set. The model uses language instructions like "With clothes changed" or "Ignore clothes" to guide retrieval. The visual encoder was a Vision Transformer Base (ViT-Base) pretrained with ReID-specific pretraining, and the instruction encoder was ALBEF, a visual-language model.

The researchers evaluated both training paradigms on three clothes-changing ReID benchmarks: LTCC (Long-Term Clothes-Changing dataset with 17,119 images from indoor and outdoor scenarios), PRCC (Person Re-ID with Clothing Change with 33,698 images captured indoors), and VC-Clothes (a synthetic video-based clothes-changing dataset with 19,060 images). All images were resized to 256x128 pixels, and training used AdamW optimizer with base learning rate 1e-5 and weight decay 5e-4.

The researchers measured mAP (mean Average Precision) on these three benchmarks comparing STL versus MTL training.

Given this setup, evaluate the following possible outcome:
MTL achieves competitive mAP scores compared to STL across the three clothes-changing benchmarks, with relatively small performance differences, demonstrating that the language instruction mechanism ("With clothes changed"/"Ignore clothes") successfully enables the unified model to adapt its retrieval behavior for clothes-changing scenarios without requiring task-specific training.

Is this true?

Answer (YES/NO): NO